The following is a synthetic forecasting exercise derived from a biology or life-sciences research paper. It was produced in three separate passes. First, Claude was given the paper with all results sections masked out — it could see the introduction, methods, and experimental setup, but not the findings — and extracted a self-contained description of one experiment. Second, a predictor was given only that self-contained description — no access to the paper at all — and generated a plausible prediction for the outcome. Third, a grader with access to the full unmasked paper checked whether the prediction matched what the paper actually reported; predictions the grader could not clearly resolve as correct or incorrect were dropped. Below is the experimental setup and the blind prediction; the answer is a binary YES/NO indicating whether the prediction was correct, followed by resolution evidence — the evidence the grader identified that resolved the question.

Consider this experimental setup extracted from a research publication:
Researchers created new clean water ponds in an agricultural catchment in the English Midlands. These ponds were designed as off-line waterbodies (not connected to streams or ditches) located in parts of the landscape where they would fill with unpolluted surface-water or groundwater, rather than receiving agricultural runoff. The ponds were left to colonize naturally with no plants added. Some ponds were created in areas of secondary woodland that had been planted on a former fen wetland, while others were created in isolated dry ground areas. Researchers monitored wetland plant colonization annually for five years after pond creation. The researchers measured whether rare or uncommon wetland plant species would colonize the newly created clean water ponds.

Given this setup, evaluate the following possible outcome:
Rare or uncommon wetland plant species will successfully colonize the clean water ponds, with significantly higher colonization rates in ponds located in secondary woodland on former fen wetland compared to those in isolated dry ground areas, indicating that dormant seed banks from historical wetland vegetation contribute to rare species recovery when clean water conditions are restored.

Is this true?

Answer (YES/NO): NO